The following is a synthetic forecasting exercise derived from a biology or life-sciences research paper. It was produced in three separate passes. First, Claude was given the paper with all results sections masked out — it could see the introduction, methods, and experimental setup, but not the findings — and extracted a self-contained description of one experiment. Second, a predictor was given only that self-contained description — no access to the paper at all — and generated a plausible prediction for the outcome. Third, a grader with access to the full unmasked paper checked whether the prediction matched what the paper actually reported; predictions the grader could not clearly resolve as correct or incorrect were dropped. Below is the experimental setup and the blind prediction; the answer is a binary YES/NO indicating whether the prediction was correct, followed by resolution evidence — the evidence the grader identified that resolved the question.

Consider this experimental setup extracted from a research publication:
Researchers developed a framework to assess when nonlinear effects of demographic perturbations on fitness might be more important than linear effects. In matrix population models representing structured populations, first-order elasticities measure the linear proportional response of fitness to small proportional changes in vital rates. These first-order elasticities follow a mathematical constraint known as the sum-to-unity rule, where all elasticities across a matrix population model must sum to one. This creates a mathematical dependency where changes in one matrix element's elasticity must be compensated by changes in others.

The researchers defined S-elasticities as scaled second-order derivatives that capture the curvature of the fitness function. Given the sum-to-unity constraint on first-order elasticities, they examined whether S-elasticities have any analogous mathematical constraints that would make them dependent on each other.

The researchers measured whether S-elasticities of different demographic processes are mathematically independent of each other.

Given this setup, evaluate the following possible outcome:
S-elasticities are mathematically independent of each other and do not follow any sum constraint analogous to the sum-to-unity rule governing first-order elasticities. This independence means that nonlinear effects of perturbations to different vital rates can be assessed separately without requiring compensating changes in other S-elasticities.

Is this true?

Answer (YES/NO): NO